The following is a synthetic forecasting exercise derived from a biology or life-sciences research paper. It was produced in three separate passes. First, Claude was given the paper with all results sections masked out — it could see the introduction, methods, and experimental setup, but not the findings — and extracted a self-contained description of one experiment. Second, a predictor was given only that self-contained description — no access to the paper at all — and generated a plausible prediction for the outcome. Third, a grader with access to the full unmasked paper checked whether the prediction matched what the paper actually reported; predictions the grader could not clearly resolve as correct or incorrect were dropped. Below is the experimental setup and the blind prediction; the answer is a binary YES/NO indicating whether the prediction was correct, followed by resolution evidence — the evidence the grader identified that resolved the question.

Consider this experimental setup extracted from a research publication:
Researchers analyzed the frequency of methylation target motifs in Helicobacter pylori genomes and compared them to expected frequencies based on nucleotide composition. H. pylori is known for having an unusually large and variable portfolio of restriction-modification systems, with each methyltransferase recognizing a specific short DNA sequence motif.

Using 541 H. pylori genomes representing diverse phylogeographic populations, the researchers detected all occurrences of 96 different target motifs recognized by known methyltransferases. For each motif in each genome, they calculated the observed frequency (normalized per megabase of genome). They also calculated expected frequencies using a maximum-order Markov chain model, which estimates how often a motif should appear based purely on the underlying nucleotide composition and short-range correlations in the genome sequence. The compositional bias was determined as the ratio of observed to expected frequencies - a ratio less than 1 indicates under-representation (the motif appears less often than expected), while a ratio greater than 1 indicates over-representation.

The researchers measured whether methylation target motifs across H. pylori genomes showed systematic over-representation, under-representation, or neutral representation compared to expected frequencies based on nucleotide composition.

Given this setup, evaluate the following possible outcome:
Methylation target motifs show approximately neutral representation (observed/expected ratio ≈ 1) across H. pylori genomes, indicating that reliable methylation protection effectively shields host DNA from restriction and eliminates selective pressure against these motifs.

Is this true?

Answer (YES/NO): NO